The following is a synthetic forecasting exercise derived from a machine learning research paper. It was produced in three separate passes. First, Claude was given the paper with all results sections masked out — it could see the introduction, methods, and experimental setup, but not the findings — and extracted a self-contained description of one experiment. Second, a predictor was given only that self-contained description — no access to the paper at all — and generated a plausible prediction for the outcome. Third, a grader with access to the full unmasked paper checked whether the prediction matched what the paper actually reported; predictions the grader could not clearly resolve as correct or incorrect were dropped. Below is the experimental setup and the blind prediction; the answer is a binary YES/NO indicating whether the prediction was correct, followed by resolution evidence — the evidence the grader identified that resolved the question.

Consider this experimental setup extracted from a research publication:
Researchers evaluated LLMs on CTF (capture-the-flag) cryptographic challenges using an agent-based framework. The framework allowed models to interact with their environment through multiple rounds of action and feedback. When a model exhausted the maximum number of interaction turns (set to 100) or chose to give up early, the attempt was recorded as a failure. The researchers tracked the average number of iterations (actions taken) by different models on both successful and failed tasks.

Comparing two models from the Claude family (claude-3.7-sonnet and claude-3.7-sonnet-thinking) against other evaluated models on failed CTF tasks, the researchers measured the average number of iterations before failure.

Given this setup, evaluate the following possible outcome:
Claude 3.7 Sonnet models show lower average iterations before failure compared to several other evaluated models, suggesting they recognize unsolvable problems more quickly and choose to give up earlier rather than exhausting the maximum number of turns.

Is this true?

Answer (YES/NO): NO